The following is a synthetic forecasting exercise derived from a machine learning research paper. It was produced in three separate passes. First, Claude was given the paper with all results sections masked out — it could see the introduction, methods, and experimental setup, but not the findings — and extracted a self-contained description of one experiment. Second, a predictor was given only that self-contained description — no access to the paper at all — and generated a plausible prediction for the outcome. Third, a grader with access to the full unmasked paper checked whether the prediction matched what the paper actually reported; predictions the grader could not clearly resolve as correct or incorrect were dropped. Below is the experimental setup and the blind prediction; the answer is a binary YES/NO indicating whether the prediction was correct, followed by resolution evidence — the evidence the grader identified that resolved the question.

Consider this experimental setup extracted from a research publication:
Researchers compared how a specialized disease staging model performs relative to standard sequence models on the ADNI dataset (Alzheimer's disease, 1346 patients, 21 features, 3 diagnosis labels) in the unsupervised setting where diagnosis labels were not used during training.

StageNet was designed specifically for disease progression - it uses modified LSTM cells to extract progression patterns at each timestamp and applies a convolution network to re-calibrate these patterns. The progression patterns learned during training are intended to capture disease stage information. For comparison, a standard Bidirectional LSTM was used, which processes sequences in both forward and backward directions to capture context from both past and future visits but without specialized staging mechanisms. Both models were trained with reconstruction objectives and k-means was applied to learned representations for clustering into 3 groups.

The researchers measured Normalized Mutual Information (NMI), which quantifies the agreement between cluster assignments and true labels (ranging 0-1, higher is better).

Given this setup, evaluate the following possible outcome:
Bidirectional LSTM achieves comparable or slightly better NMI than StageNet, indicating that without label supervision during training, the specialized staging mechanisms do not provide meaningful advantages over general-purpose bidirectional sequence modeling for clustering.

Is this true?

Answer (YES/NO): NO